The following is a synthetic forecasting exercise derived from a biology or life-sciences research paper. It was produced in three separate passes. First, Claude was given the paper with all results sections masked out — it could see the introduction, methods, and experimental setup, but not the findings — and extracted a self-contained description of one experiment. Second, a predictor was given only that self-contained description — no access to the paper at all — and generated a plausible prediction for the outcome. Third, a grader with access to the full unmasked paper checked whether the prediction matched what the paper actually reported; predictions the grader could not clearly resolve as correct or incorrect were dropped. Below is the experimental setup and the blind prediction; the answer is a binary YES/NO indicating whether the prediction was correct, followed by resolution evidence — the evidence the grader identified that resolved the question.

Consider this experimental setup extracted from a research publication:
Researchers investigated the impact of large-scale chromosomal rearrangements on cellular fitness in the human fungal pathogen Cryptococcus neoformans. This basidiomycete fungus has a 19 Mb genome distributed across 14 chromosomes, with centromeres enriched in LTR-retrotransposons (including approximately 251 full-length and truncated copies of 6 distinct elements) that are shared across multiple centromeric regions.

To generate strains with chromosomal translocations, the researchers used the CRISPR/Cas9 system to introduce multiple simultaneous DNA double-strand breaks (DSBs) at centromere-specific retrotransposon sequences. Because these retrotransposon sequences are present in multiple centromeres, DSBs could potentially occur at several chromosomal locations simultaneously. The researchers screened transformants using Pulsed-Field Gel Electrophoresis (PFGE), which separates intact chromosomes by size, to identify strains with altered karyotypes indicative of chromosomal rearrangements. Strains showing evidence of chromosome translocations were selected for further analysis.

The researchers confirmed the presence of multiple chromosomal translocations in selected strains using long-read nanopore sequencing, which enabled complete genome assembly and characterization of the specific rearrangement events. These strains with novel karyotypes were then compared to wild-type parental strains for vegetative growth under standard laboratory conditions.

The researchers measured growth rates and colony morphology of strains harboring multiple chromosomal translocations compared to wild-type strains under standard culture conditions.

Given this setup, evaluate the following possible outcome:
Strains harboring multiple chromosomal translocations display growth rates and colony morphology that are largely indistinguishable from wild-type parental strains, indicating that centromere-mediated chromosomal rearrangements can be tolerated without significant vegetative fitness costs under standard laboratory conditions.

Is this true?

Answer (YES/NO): YES